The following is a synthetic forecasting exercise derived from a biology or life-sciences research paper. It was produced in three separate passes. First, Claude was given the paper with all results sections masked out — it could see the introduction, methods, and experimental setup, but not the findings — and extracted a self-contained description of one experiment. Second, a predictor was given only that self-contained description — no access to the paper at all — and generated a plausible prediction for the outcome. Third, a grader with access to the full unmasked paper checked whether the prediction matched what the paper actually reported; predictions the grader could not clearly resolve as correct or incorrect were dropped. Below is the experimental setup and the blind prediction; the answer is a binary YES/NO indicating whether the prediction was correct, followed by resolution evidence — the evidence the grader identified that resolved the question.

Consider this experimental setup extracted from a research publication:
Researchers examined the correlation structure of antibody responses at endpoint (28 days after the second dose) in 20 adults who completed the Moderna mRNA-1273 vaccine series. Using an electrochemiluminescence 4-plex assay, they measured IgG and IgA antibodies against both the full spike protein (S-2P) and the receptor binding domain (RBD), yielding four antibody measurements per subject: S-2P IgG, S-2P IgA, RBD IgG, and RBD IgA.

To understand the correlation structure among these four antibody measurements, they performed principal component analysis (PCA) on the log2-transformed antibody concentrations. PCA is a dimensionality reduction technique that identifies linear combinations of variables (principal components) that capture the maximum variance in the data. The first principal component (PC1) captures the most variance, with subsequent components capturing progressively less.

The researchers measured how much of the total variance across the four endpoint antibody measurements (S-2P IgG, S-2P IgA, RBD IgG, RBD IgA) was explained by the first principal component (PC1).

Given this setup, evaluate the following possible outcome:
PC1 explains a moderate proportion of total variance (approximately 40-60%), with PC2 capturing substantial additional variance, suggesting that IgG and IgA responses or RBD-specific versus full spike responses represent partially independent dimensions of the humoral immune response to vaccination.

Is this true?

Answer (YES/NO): NO